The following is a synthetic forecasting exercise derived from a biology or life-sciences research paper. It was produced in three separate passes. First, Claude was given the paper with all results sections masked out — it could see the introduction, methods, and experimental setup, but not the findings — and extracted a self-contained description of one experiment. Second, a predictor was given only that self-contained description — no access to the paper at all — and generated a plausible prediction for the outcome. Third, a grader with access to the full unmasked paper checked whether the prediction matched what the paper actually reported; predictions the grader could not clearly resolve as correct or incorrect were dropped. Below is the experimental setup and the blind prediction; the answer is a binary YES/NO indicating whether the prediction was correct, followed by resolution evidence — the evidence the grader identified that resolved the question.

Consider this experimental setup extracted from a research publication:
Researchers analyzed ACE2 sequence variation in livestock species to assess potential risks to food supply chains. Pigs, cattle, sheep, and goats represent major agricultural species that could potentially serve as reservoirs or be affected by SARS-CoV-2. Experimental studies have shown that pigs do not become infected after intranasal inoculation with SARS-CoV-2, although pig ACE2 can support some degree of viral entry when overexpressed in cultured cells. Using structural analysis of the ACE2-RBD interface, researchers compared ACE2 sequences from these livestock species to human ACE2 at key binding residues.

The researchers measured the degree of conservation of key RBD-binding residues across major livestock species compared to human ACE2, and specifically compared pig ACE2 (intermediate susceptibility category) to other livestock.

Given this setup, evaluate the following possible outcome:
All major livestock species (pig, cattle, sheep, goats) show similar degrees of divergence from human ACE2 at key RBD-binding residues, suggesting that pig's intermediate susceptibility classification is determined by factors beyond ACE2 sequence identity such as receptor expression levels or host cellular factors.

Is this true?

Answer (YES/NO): NO